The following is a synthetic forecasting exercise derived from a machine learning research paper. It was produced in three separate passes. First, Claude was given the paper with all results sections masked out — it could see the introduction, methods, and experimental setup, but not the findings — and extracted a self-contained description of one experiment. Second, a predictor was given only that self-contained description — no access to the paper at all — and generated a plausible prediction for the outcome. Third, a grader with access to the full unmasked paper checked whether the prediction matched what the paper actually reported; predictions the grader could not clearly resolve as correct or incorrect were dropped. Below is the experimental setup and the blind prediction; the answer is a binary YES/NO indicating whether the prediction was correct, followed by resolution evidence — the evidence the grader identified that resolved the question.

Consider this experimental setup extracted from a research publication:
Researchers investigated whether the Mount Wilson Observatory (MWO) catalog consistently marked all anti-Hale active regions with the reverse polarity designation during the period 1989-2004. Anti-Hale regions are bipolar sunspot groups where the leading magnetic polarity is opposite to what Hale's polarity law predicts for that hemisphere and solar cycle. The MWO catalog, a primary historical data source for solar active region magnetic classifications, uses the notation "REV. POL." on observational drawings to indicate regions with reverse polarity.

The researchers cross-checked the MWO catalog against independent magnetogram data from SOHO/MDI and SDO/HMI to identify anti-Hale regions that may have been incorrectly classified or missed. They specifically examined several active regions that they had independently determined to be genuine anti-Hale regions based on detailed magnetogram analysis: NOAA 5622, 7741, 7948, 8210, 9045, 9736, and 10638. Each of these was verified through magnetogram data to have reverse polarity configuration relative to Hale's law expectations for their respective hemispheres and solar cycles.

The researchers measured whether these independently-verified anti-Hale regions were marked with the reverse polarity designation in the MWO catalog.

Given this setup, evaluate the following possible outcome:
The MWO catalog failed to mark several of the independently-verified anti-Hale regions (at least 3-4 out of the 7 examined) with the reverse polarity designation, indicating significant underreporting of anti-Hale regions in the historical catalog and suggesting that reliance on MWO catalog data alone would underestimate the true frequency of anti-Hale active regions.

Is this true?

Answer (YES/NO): YES